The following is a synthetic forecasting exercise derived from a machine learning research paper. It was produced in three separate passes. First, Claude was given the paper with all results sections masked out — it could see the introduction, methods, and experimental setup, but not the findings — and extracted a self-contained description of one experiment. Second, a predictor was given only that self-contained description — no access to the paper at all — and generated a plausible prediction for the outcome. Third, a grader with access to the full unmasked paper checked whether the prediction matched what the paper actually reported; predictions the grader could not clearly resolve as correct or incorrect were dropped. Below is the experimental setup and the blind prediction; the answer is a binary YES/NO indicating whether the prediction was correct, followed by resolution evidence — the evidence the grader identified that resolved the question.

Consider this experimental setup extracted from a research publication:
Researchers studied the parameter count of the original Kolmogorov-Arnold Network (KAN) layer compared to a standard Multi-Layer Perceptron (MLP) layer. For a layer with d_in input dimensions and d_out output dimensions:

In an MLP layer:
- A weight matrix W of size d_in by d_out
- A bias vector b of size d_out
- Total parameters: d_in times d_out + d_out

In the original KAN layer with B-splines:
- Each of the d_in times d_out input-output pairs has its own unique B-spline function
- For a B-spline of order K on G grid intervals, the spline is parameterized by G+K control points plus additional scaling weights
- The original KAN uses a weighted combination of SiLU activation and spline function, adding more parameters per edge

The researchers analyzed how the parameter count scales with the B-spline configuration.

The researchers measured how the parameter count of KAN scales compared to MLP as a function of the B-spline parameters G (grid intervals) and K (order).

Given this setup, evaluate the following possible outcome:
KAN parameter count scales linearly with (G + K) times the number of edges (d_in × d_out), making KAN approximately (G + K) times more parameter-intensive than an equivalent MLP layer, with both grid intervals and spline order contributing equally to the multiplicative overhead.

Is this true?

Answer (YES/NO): NO